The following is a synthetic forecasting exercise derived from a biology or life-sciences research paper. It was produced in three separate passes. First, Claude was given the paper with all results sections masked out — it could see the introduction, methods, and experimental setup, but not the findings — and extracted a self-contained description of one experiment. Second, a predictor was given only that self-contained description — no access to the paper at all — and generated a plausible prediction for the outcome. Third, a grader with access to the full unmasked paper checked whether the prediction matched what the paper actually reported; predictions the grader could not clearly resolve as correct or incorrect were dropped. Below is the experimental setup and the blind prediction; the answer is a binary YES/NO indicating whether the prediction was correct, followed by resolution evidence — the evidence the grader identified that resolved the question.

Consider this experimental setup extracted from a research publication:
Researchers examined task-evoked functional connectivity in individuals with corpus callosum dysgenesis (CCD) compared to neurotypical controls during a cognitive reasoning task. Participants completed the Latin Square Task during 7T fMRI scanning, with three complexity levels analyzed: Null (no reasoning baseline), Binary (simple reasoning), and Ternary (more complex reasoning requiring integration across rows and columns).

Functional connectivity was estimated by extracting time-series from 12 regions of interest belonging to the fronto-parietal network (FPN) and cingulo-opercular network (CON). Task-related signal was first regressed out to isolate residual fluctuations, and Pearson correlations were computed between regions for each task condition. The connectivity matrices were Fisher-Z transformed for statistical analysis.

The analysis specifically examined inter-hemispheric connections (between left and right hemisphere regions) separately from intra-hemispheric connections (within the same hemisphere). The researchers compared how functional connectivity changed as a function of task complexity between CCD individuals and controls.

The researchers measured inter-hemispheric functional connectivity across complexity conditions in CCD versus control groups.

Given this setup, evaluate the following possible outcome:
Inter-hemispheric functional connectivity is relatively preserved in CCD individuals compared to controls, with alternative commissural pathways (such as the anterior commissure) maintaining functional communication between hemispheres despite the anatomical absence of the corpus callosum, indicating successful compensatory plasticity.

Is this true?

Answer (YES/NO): NO